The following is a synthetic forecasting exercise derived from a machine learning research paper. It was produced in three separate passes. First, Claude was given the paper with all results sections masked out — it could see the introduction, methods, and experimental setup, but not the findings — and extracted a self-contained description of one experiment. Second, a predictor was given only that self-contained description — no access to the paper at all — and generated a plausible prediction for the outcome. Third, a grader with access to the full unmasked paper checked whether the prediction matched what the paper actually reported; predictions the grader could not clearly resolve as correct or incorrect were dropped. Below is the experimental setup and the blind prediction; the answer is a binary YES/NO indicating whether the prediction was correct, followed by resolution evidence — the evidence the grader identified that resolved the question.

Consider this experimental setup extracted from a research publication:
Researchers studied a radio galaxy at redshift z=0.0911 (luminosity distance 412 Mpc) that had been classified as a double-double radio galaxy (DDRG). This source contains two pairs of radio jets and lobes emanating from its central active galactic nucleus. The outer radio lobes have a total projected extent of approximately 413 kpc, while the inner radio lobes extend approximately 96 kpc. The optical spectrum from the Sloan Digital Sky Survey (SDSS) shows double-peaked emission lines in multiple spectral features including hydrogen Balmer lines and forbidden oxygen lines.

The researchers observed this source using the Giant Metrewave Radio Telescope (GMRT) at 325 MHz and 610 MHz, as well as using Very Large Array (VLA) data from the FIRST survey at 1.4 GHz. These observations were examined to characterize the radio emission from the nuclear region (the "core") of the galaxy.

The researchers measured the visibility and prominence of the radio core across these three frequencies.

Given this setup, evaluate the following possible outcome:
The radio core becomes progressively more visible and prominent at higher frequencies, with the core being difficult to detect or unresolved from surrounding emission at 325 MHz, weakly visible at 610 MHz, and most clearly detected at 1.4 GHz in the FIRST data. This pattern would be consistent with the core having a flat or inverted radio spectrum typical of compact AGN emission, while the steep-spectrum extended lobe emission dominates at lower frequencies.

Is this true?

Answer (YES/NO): YES